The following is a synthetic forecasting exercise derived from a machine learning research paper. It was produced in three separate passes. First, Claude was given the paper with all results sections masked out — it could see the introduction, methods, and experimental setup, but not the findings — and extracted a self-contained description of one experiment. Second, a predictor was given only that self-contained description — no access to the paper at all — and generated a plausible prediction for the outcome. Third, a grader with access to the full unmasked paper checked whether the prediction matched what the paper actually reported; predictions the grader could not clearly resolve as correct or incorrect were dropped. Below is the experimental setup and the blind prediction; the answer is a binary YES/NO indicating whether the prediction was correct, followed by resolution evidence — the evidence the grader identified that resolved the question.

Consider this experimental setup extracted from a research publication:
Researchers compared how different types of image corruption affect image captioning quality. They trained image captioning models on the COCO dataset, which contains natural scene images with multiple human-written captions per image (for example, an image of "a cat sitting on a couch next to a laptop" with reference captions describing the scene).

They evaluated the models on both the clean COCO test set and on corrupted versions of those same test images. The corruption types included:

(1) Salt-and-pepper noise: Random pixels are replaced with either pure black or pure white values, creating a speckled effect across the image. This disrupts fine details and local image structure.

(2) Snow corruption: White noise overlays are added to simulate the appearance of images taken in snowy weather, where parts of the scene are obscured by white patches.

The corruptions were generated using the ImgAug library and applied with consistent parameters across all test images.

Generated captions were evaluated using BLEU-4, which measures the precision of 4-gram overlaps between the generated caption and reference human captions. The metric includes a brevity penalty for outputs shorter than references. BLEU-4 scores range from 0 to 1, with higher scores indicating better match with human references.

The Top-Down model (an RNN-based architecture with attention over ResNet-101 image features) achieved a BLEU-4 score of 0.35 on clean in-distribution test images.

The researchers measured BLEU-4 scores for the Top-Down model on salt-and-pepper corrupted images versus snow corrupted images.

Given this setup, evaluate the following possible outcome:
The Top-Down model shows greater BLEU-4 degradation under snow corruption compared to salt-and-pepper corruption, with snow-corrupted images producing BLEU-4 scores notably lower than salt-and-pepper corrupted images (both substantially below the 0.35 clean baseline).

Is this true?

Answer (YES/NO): NO